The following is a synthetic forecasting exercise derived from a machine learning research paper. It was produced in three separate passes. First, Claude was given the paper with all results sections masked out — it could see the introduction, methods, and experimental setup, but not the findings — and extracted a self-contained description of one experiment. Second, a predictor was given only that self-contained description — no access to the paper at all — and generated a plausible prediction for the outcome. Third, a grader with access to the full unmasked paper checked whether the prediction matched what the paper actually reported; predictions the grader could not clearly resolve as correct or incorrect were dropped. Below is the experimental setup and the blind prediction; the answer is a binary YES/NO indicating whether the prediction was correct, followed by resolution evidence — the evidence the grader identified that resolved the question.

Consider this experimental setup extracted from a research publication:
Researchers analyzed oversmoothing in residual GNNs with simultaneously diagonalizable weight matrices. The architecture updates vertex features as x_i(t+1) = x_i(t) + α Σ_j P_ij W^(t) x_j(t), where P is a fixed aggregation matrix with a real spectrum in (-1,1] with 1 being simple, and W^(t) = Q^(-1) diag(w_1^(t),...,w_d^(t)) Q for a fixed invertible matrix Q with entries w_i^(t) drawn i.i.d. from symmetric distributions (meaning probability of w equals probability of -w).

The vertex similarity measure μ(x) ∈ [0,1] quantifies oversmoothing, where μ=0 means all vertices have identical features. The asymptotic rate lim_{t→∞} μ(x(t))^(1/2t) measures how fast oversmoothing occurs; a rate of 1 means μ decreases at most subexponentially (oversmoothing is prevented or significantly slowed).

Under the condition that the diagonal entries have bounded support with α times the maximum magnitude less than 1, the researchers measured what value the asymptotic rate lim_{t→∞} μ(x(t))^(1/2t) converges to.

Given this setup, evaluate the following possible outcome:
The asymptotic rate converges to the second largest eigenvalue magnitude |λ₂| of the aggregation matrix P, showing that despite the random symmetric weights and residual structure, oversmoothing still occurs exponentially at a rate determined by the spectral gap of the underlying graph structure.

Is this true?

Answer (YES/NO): NO